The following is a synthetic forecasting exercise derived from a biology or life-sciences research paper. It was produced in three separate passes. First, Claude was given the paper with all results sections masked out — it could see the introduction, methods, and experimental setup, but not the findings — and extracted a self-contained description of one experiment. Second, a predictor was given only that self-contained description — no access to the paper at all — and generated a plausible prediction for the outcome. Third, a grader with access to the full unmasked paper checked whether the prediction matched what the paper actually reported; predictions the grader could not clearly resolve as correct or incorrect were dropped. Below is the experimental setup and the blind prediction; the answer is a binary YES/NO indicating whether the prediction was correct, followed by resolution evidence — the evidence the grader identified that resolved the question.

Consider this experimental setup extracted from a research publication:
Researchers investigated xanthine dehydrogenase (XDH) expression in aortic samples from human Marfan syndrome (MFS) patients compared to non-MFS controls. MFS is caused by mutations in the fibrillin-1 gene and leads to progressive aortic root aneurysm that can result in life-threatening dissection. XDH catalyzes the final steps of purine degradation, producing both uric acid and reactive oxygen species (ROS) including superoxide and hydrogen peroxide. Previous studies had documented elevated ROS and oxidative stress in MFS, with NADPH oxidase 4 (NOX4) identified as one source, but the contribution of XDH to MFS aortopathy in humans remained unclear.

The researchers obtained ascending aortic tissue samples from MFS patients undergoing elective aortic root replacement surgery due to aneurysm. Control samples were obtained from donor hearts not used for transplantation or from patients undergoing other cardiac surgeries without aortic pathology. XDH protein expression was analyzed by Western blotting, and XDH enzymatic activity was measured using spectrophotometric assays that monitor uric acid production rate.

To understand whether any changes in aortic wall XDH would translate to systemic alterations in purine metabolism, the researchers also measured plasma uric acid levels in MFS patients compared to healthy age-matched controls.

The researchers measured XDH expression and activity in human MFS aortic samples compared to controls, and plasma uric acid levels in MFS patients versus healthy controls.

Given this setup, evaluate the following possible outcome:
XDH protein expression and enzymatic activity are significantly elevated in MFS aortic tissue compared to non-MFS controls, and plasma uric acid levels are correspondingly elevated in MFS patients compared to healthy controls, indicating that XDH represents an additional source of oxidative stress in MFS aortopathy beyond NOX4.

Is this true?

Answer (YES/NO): NO